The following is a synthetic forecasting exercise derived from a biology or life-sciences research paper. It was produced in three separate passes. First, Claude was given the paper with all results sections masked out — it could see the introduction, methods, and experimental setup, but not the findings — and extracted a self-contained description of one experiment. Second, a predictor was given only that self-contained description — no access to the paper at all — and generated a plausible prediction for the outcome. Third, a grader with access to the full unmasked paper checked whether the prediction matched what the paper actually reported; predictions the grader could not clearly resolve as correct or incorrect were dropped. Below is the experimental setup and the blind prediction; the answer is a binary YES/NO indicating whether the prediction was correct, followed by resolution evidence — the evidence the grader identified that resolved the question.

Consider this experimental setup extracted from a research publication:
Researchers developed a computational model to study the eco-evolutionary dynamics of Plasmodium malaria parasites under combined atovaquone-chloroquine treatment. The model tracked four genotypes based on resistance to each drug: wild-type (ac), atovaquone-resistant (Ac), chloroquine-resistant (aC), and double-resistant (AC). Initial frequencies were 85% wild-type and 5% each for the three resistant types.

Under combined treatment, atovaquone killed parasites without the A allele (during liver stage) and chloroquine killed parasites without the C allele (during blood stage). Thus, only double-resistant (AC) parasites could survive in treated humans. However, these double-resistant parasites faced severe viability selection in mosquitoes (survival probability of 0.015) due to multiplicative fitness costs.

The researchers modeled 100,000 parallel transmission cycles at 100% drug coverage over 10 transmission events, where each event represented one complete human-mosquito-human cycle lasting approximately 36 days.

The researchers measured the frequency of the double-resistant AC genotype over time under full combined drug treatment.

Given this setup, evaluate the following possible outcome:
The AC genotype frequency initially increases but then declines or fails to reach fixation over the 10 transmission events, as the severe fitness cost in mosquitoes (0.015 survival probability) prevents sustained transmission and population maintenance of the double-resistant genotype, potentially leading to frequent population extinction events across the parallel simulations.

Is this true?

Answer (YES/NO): NO